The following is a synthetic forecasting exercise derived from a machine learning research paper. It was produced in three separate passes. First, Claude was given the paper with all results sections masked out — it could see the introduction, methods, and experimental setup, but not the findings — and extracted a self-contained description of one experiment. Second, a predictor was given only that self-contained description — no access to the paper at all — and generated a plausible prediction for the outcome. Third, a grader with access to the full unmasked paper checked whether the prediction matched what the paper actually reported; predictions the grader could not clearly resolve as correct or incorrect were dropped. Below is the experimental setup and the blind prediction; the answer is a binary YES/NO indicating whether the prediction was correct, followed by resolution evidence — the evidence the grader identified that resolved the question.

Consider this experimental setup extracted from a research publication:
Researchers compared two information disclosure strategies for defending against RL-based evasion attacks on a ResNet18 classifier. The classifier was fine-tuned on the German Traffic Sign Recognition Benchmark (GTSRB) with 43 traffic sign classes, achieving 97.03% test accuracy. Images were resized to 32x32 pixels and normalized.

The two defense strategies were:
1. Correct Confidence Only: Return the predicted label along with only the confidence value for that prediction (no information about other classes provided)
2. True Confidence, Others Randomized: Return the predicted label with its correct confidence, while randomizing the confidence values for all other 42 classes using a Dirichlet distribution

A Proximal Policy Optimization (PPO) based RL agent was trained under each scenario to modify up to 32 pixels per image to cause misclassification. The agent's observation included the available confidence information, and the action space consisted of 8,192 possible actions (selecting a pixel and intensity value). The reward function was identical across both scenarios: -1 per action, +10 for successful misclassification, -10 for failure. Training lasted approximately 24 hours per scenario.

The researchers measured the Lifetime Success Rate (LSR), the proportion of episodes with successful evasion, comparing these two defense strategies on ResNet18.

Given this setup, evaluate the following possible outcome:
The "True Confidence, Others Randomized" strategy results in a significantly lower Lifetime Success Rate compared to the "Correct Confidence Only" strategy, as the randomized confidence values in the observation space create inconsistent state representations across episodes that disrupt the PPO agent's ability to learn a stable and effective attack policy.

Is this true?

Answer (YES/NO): NO